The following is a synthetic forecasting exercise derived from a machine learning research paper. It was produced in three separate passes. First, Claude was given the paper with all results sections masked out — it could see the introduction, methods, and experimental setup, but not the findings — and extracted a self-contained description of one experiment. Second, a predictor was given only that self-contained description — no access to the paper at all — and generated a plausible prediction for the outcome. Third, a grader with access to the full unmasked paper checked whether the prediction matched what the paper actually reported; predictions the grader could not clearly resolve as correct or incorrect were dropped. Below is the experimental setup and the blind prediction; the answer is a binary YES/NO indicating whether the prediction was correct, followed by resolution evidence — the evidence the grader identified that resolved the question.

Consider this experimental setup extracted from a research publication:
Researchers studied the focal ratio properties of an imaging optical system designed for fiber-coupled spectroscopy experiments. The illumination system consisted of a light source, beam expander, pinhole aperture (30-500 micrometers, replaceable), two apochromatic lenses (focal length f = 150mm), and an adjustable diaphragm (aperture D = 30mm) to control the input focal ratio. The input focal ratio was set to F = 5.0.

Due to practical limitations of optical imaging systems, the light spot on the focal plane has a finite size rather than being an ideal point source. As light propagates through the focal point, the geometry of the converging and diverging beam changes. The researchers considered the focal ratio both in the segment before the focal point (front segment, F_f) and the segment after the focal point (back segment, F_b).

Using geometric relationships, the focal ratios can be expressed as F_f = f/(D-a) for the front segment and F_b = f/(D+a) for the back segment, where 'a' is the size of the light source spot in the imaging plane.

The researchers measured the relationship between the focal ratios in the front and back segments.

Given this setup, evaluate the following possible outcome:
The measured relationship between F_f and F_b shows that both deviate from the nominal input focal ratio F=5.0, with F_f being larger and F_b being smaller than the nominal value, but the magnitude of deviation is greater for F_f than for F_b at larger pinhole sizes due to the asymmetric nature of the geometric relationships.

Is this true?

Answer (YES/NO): NO